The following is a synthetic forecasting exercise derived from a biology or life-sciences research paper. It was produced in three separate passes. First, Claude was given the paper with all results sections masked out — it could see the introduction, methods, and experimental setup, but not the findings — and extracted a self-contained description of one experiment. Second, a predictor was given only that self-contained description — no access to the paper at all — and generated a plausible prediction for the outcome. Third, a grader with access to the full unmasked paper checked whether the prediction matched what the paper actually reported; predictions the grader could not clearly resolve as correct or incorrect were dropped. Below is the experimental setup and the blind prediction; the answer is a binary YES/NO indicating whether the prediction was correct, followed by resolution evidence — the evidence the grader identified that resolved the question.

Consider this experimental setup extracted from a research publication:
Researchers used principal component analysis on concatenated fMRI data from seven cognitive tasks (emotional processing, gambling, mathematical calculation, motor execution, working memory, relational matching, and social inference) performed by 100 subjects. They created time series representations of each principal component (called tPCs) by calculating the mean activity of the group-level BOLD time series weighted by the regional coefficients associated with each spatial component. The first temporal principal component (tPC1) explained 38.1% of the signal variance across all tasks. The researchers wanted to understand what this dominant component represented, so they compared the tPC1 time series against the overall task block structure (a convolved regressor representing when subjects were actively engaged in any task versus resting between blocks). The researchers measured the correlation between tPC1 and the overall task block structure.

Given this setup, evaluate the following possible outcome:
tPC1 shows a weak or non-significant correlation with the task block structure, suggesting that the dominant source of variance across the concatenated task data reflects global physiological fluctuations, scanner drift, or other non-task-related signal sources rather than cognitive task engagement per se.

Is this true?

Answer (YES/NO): NO